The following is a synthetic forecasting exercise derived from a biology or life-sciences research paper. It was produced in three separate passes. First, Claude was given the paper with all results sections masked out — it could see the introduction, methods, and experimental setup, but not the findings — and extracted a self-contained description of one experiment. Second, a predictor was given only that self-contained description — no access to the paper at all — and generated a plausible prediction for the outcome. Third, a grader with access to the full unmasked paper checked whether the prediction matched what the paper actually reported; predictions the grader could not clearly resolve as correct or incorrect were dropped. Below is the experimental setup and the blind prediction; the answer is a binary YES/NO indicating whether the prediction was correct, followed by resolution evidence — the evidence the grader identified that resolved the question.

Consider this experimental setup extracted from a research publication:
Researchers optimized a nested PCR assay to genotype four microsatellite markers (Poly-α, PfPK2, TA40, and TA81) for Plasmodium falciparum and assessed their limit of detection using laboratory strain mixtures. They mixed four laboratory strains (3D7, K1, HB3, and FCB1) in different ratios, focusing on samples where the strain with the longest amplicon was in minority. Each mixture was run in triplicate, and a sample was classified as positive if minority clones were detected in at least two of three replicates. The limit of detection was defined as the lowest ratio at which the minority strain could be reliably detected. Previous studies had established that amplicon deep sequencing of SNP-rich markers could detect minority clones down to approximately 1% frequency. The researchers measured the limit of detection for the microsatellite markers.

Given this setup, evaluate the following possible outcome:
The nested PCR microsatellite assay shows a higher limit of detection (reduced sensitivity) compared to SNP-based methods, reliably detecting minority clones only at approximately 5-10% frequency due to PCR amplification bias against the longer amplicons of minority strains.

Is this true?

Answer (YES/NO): NO